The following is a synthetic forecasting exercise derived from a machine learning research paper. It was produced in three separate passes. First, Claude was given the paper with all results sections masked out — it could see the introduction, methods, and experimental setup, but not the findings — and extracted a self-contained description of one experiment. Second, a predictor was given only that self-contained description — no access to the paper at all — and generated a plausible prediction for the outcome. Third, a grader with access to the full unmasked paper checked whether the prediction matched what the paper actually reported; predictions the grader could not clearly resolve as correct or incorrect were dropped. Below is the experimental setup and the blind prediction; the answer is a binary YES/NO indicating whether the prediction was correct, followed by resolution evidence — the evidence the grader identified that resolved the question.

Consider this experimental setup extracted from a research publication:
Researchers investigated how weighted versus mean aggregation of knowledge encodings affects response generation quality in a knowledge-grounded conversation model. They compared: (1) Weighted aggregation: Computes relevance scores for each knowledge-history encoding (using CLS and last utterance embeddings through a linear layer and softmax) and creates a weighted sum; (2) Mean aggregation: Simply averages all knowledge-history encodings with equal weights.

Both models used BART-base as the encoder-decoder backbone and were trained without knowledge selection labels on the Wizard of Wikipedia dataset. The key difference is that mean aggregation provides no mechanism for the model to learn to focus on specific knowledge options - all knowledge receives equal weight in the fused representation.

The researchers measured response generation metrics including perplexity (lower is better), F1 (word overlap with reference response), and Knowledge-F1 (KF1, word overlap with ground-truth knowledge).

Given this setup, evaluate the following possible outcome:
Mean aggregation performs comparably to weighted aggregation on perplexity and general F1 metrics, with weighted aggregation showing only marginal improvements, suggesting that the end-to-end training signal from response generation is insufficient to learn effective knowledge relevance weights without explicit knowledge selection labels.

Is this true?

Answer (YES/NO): NO